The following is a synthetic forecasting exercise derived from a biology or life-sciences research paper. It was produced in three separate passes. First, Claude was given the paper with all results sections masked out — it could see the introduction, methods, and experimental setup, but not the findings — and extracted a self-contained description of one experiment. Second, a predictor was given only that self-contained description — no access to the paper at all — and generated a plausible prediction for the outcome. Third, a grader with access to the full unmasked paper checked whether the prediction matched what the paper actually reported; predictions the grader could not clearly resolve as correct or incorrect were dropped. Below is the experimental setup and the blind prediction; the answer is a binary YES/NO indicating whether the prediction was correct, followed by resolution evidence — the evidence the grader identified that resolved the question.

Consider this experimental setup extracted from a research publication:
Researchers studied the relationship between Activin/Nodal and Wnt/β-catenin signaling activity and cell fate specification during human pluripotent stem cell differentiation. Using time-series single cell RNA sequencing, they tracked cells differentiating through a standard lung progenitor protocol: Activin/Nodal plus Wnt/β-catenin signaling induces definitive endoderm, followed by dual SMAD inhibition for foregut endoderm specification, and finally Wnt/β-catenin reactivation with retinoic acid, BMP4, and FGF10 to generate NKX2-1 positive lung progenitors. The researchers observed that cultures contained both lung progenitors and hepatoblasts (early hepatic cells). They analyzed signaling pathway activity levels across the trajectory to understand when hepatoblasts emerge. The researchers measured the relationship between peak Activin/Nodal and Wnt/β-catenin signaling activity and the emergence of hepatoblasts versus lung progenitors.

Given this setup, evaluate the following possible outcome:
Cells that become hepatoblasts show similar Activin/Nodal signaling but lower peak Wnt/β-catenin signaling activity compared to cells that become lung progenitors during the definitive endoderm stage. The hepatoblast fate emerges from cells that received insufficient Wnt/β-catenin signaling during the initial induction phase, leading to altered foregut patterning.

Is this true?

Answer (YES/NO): NO